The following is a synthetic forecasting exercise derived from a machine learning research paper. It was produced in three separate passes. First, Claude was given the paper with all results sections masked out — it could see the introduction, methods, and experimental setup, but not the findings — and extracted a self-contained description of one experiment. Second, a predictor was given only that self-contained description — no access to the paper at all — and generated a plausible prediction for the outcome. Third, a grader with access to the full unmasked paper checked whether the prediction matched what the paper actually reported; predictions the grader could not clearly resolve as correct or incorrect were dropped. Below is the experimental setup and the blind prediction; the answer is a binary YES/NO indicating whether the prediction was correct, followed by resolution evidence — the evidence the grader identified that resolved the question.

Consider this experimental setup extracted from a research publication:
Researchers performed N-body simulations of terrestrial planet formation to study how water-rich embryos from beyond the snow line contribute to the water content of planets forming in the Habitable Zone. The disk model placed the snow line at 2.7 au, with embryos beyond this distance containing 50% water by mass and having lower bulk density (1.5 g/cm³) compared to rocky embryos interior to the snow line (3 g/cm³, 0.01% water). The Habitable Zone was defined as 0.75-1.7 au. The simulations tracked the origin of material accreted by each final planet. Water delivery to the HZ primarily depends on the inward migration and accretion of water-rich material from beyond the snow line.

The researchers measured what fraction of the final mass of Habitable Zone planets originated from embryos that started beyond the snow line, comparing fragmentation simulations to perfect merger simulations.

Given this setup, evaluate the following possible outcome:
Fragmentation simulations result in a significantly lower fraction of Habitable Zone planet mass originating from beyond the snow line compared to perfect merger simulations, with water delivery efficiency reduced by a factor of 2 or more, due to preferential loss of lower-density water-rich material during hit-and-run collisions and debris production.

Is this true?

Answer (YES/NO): NO